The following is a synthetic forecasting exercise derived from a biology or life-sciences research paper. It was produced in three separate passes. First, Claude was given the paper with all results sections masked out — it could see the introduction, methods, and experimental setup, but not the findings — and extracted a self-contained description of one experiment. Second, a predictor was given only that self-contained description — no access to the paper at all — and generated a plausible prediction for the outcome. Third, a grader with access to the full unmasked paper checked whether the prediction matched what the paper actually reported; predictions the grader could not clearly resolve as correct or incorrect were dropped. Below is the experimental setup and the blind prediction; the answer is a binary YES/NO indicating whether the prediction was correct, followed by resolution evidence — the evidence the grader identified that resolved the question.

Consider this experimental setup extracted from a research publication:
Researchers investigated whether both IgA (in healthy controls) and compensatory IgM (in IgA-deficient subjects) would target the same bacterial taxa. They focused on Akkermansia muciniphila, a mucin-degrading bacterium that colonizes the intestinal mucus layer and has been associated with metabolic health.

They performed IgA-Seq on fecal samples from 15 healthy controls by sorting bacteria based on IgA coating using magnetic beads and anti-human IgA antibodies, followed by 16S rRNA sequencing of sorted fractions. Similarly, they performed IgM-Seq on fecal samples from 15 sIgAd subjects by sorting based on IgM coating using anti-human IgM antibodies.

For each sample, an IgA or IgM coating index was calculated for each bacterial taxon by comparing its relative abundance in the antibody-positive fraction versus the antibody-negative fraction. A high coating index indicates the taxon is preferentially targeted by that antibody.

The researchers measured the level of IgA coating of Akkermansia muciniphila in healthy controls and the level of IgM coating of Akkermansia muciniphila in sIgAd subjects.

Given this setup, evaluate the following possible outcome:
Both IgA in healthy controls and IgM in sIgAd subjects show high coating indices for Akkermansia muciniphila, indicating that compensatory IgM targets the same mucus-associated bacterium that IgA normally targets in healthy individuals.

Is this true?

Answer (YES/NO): YES